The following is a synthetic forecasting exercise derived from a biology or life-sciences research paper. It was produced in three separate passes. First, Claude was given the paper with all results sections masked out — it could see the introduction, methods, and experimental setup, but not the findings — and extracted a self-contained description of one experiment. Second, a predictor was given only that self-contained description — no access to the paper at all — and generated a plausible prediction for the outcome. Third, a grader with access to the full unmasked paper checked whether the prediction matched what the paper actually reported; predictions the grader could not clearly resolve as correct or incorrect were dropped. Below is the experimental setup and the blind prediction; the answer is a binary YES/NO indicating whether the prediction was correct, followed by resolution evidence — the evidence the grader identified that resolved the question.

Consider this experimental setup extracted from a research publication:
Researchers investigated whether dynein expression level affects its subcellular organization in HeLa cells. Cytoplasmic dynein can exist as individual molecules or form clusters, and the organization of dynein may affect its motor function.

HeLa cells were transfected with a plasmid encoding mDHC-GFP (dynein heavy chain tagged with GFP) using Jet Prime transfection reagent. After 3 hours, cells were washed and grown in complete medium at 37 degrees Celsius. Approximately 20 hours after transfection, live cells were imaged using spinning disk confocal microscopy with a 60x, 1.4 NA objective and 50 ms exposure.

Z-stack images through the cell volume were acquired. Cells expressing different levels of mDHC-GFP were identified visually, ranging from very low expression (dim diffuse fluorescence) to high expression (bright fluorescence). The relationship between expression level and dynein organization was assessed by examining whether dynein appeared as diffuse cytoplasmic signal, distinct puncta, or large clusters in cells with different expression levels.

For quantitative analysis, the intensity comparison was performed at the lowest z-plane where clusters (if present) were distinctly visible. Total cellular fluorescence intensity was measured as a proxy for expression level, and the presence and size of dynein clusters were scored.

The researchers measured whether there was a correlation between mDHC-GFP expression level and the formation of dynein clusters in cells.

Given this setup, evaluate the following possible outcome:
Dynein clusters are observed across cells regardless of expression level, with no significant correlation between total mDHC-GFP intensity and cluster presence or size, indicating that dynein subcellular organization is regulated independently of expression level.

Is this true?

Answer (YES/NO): NO